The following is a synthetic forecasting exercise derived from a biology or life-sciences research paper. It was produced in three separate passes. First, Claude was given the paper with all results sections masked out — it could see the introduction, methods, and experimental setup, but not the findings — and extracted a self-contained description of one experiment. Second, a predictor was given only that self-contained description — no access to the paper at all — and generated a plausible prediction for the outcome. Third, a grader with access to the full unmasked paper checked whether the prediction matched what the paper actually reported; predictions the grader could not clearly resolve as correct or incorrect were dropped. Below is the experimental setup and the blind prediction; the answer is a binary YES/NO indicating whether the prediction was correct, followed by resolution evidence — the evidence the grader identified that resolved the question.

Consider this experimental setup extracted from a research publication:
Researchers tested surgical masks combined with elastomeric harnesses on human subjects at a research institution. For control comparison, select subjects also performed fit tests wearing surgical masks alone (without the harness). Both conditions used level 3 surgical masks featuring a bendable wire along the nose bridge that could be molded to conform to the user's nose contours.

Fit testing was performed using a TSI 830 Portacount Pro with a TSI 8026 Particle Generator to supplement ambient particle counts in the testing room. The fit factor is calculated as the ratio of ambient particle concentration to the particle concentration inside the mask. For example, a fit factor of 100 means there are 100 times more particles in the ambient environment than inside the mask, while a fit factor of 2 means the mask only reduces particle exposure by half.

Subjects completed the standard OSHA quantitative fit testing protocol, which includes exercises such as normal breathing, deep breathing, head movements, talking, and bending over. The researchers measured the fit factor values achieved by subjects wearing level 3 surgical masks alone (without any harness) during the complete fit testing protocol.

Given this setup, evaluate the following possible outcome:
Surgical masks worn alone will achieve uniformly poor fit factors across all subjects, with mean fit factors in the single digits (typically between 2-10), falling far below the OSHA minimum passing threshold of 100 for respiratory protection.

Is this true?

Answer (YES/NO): YES